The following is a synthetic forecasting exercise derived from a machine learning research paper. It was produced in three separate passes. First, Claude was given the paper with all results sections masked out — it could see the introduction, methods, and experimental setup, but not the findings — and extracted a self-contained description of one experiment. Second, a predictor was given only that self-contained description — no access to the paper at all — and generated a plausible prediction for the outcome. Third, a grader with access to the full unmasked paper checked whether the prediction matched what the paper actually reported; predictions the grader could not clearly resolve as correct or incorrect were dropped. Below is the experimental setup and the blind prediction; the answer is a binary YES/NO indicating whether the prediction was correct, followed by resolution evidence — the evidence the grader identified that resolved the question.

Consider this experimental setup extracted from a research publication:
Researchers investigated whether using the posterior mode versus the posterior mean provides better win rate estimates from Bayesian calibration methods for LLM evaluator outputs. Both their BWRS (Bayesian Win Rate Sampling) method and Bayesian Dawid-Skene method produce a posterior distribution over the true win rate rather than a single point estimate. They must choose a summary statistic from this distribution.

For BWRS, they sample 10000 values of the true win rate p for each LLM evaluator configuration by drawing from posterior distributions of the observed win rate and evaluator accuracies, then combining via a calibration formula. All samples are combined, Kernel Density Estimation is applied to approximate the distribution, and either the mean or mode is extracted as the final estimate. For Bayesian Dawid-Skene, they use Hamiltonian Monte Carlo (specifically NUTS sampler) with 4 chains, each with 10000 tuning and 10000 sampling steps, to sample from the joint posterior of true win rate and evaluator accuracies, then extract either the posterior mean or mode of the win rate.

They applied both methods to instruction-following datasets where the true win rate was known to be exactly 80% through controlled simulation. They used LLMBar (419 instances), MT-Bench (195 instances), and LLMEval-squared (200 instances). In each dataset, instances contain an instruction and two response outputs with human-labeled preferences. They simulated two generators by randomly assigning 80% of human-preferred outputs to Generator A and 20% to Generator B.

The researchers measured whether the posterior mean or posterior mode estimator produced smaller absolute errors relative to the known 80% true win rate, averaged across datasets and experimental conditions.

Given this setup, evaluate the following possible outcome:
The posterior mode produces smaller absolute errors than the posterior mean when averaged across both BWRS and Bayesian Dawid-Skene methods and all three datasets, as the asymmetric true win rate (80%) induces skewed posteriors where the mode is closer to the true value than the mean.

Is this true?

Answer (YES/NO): NO